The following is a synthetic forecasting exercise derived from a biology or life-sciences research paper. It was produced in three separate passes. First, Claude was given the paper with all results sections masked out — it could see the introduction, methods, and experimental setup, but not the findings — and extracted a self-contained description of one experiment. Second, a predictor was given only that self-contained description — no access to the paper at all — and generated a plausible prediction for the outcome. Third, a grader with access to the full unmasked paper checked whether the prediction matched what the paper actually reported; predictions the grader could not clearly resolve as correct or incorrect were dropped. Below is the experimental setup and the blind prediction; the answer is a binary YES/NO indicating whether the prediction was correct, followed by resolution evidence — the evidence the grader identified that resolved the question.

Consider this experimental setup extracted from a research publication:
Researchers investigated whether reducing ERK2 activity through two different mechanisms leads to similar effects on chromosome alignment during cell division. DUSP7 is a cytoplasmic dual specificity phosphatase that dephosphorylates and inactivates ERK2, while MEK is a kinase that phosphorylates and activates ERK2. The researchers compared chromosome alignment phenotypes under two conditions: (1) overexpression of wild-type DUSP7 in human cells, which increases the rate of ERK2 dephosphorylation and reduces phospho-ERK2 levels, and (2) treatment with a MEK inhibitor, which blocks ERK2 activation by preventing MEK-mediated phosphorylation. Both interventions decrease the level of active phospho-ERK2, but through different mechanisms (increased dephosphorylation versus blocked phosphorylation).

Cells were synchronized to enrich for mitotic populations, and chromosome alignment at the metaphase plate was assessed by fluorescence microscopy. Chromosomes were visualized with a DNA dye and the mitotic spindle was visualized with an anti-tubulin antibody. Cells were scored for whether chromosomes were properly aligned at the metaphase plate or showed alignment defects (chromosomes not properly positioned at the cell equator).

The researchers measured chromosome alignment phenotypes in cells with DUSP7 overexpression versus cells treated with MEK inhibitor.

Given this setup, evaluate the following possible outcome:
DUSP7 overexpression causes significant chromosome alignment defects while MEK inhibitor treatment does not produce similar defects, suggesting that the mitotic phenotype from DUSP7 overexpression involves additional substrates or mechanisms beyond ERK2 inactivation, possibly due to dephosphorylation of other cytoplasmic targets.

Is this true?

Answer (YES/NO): NO